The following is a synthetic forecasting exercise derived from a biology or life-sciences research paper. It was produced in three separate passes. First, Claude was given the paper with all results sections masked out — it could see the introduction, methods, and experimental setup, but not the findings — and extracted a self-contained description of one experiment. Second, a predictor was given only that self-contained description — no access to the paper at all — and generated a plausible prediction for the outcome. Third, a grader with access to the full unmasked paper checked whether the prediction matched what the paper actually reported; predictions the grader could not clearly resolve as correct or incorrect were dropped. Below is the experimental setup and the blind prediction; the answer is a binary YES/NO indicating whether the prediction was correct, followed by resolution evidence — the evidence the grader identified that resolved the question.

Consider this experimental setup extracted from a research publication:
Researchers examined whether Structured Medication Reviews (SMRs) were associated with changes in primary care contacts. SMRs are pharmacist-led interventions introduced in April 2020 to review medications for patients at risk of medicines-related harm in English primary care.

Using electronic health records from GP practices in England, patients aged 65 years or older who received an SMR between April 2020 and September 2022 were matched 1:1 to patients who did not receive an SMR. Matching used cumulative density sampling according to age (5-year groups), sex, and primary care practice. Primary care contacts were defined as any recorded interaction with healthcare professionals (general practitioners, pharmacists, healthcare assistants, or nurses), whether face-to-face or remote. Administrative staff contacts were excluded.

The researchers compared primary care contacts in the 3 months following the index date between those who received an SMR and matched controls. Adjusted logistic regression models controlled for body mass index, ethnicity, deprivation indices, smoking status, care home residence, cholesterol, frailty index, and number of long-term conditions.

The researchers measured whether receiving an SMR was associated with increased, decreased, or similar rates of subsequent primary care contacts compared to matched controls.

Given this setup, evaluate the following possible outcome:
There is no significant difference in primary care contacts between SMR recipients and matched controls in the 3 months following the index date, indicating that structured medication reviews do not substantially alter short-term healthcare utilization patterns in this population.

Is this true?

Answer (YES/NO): NO